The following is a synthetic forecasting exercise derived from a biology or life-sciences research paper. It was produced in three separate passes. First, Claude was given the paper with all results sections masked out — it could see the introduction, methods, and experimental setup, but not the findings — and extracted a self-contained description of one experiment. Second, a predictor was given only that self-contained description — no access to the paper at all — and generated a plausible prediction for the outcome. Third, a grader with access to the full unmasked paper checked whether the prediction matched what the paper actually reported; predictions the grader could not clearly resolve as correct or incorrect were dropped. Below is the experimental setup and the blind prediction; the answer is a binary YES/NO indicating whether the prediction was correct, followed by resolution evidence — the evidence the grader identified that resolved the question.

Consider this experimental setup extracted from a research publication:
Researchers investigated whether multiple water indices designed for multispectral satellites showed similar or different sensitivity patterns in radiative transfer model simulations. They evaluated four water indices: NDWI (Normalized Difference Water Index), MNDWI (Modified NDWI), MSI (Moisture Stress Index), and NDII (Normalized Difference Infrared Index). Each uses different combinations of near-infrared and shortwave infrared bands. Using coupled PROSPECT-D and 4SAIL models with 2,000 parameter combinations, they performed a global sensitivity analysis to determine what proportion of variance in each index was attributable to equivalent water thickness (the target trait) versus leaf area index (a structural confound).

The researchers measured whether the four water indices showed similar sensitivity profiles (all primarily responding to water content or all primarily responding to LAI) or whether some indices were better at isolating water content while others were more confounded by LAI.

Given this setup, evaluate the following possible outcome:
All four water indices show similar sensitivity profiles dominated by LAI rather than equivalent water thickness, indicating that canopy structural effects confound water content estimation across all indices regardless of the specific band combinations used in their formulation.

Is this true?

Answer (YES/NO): NO